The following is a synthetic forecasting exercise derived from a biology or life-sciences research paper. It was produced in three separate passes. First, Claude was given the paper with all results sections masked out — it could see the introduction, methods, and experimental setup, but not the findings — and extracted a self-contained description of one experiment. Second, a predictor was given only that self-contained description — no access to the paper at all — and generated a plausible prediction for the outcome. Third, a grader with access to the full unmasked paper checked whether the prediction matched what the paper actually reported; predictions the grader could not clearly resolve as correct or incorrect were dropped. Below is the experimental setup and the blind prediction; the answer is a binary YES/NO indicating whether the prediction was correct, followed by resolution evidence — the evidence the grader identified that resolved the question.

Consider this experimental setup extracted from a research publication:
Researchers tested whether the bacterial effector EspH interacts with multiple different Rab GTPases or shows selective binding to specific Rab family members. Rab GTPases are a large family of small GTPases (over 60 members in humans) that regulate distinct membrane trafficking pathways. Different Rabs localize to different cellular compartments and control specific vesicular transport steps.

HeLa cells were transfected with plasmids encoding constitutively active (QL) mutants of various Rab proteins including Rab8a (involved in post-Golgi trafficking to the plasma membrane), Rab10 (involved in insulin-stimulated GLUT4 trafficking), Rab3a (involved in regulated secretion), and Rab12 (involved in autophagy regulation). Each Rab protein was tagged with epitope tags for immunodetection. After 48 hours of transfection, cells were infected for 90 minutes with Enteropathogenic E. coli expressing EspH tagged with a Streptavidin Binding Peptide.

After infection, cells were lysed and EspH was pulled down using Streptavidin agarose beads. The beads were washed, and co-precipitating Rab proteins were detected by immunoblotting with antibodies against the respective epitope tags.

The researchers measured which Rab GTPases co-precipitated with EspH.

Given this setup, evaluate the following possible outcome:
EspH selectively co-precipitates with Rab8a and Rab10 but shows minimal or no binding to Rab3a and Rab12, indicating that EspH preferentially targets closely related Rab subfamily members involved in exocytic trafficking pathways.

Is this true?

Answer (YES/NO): NO